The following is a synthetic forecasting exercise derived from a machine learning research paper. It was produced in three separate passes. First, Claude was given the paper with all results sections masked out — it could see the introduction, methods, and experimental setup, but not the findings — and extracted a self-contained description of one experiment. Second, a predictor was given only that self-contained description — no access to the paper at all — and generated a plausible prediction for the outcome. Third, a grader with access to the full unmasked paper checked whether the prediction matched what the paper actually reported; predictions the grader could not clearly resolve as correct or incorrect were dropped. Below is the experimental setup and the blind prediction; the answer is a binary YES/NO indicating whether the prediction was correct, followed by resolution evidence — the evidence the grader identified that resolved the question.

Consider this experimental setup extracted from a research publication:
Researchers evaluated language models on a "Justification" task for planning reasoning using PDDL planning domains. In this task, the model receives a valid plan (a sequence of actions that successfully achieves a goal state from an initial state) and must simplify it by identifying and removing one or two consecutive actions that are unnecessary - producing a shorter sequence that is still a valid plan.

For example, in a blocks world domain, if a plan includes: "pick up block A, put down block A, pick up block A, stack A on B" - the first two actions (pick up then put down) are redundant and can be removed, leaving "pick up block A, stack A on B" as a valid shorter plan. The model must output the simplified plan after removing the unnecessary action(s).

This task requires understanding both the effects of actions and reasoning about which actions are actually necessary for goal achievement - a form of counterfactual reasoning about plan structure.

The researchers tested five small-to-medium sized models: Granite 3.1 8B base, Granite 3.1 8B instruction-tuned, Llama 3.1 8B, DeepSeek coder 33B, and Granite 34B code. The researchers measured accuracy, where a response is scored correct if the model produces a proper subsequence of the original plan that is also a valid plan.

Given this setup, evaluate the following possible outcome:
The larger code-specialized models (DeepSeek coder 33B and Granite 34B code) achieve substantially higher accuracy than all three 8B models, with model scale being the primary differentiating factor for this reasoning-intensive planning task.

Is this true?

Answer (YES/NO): NO